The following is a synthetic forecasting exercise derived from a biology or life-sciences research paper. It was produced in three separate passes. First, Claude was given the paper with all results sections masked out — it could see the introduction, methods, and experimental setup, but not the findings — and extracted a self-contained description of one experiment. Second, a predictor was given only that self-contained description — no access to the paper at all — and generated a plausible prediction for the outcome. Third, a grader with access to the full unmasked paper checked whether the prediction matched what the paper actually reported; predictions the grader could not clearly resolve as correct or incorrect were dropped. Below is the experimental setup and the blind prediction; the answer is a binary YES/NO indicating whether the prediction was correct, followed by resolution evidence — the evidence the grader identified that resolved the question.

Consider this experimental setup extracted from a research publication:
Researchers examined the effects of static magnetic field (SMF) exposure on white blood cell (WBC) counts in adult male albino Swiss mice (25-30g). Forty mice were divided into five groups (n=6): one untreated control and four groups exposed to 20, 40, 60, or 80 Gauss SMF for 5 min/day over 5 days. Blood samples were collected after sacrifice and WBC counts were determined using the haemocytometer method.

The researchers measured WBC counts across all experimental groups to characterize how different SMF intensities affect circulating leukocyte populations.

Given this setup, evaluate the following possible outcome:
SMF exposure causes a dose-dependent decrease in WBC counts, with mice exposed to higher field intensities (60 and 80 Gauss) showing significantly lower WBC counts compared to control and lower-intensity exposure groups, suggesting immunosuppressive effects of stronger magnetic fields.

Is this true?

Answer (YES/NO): NO